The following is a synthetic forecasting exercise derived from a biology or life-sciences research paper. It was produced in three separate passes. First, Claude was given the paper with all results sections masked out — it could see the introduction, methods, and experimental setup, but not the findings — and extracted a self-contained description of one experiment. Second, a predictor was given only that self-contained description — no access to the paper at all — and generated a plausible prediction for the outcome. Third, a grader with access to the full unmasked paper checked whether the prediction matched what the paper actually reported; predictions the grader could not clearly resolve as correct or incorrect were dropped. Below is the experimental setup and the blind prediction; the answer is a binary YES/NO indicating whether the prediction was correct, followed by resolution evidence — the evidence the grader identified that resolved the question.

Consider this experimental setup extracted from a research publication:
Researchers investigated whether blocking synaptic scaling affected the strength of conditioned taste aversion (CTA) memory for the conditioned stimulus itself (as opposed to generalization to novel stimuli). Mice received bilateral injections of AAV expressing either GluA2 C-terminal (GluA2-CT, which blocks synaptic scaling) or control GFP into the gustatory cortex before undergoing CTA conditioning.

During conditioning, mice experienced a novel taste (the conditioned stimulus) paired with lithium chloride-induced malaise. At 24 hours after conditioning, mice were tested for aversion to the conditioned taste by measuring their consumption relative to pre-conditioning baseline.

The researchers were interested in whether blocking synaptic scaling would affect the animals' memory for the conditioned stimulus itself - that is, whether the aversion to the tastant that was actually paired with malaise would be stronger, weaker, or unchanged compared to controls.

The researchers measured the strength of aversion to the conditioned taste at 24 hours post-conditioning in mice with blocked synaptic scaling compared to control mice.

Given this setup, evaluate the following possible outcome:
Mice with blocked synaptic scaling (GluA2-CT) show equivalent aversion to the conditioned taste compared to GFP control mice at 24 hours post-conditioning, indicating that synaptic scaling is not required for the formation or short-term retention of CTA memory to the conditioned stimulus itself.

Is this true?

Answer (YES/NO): YES